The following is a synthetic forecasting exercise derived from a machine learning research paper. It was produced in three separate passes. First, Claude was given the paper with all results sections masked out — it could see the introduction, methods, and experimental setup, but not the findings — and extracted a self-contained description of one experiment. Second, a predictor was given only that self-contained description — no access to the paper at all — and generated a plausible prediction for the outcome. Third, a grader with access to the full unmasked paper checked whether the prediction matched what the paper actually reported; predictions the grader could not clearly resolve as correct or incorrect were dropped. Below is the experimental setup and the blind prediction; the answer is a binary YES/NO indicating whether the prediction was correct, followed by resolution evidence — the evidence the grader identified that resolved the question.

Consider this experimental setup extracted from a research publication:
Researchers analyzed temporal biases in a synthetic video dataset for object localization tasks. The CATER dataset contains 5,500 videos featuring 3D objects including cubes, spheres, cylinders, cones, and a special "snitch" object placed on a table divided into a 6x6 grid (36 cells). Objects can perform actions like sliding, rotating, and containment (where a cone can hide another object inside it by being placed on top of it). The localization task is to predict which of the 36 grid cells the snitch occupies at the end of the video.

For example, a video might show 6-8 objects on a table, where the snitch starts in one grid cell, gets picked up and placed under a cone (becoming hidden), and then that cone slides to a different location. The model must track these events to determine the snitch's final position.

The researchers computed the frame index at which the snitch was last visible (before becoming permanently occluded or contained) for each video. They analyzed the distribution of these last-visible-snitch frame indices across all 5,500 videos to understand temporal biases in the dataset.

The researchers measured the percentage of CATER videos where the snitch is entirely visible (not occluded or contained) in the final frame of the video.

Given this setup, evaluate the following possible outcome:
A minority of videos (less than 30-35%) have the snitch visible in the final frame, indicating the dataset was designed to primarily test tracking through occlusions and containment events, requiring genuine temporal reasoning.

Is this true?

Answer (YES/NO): NO